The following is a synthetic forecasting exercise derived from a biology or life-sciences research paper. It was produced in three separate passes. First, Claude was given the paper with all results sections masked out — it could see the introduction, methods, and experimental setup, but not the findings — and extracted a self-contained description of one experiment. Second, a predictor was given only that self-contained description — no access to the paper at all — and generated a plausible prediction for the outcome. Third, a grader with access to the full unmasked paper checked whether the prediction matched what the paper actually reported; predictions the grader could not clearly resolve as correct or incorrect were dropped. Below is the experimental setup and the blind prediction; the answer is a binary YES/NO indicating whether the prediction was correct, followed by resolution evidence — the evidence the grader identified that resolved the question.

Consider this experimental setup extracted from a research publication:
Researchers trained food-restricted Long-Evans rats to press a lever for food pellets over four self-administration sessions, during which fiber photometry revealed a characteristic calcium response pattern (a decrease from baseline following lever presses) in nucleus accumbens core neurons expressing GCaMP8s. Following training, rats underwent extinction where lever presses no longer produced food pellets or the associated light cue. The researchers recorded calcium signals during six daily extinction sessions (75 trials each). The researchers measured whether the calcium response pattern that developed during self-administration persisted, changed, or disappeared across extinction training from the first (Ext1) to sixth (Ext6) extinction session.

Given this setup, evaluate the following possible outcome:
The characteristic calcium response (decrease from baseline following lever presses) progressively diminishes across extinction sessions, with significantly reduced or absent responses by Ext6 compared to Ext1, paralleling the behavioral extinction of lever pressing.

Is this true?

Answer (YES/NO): YES